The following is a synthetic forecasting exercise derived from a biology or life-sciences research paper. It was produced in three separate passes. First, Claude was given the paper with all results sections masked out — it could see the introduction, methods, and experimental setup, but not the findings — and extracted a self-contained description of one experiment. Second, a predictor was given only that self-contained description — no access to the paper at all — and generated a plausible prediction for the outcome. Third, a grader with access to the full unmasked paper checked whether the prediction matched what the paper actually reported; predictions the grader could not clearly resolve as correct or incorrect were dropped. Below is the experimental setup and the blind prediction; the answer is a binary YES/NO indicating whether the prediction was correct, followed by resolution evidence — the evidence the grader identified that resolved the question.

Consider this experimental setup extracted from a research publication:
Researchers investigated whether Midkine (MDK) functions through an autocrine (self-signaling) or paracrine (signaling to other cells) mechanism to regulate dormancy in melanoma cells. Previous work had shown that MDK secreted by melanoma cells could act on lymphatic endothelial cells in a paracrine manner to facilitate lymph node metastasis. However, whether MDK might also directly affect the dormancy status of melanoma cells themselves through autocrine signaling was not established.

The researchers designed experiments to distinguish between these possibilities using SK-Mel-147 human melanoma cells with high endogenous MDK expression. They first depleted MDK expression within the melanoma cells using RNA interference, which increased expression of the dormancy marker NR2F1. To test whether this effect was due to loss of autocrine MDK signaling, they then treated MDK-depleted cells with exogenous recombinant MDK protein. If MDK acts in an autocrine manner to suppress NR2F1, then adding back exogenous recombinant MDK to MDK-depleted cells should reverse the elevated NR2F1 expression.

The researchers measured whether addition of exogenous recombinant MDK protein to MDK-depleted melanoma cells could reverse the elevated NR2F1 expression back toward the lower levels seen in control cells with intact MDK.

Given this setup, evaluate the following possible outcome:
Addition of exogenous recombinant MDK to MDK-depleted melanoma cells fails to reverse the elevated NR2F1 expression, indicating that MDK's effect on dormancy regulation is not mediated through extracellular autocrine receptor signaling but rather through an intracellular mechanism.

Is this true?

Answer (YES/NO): NO